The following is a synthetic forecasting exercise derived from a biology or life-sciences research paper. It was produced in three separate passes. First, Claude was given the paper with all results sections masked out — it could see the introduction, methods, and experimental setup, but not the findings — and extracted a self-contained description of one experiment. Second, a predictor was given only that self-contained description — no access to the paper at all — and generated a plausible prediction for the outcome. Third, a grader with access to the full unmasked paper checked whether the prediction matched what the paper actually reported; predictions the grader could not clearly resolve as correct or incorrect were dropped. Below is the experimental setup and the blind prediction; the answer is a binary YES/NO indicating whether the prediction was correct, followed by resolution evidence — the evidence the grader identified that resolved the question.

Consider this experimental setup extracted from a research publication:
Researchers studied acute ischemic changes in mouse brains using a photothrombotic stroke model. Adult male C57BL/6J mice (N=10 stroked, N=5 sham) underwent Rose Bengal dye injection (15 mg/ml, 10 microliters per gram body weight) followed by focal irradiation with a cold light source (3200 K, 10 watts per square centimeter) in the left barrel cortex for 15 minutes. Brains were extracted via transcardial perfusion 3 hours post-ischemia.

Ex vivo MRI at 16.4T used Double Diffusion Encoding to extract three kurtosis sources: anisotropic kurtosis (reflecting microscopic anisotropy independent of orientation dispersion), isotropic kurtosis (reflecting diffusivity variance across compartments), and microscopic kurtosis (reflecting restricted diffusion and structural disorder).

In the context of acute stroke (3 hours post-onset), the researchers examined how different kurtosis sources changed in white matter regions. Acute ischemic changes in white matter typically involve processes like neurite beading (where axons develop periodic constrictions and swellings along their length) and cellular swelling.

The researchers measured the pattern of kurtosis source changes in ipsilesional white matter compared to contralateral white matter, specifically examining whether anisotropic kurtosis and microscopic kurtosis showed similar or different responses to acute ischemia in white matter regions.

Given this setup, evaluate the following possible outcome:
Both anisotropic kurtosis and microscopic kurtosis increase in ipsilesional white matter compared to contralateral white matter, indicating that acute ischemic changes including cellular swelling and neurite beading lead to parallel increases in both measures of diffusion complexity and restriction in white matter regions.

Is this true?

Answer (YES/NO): NO